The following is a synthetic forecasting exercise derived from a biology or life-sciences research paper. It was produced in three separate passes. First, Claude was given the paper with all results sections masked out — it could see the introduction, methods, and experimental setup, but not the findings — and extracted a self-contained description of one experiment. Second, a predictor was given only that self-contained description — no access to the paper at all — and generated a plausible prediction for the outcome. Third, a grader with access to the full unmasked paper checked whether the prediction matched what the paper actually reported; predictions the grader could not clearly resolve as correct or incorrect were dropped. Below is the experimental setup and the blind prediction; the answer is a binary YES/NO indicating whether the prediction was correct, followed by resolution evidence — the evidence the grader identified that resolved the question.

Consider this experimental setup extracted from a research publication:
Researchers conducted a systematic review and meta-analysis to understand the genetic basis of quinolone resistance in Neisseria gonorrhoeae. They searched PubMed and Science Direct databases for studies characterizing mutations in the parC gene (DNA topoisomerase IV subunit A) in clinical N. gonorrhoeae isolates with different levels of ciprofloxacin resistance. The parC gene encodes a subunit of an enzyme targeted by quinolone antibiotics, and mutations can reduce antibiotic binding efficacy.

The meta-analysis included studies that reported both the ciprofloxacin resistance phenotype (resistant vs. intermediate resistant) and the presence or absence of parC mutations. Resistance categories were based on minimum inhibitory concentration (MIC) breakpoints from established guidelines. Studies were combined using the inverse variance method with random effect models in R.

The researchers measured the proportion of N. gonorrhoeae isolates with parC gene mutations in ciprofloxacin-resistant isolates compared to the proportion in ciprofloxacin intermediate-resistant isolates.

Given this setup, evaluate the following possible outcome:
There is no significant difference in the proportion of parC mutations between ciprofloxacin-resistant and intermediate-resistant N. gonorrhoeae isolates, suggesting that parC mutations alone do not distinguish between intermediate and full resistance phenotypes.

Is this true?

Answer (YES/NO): NO